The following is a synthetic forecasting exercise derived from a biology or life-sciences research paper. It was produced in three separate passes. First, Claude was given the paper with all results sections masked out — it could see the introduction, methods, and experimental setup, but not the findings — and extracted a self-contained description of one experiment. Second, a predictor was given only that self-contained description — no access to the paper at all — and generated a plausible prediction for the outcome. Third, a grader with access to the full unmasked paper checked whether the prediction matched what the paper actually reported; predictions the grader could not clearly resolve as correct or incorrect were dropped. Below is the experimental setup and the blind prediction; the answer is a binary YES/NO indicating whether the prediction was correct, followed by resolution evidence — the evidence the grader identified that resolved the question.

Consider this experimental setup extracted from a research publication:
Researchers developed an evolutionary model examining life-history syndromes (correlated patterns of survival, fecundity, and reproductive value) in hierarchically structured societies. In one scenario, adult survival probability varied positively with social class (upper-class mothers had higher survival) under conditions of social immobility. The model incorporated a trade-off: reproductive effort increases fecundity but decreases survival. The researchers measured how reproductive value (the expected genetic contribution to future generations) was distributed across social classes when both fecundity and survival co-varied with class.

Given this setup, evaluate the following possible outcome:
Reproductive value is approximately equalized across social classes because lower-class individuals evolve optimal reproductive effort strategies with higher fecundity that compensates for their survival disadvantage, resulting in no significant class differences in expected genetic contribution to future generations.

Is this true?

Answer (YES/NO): NO